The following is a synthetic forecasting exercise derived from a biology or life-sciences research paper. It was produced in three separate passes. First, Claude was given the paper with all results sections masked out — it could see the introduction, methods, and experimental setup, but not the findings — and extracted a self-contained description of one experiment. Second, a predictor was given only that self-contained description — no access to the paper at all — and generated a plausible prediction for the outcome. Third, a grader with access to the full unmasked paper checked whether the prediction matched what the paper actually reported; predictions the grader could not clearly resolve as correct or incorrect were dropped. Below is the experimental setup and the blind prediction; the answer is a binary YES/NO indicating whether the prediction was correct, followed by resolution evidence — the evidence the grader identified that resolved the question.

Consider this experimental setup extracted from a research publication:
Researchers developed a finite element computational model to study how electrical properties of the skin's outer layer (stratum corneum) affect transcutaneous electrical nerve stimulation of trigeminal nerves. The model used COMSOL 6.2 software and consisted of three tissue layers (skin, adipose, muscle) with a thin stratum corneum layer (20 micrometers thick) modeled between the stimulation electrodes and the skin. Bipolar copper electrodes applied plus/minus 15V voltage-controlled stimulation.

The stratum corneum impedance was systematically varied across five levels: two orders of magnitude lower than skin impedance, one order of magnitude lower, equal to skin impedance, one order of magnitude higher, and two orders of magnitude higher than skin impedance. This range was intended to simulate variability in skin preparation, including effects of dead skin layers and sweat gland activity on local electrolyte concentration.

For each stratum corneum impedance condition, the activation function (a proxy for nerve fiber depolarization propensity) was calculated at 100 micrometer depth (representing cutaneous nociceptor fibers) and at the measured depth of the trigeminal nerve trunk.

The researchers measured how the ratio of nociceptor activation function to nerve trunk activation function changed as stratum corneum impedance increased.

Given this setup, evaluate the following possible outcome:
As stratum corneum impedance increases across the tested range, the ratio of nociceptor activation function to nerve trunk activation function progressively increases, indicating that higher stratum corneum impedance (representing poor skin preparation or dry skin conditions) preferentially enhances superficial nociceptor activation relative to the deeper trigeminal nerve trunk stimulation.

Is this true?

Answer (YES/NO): NO